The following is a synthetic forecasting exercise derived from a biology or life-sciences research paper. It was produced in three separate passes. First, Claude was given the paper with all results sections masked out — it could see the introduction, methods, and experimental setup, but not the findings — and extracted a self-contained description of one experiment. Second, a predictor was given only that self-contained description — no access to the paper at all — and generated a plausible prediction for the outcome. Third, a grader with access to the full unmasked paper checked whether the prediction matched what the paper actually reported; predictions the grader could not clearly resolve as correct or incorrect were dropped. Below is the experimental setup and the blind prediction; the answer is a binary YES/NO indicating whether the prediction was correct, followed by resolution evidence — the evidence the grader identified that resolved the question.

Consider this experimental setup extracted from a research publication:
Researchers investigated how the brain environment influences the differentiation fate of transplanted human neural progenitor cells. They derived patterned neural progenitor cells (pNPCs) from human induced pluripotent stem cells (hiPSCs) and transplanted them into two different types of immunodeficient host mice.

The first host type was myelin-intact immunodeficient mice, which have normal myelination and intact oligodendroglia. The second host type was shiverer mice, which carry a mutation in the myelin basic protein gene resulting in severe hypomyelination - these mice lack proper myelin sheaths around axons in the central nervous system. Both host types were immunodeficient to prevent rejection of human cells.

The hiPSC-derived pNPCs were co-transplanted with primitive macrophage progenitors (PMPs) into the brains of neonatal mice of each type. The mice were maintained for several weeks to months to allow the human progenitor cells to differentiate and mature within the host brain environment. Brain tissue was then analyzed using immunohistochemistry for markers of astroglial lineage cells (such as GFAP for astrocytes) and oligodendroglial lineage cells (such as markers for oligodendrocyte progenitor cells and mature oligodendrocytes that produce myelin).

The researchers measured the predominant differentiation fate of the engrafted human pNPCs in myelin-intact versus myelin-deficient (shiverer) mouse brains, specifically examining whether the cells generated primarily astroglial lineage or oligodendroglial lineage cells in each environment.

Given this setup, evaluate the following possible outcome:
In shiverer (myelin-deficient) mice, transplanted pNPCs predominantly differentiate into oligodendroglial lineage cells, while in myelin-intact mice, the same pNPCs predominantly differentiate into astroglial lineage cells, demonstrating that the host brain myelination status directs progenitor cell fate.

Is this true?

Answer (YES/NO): YES